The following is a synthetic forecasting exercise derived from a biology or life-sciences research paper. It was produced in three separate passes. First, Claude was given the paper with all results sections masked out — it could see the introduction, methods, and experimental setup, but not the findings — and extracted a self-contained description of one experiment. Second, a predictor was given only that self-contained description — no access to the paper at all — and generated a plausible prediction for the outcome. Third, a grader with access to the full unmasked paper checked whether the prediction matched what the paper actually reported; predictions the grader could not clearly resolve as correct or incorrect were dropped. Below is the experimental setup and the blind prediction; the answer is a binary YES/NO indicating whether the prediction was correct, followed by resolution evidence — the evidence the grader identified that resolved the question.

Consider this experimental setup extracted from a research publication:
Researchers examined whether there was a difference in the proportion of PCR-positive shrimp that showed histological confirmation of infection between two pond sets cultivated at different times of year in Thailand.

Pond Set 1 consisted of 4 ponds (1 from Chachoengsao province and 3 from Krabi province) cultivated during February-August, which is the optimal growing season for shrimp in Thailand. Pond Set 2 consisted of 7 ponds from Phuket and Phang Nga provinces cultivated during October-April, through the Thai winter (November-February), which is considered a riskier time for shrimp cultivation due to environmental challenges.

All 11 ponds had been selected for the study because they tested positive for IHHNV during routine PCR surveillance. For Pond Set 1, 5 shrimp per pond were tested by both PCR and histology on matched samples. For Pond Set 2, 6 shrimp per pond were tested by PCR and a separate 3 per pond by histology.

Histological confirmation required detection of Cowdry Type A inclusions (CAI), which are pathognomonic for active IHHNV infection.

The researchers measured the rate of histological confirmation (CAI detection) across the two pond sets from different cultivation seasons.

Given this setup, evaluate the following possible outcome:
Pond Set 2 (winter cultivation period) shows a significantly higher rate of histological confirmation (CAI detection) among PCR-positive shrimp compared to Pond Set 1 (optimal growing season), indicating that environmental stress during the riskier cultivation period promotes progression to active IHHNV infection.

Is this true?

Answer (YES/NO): NO